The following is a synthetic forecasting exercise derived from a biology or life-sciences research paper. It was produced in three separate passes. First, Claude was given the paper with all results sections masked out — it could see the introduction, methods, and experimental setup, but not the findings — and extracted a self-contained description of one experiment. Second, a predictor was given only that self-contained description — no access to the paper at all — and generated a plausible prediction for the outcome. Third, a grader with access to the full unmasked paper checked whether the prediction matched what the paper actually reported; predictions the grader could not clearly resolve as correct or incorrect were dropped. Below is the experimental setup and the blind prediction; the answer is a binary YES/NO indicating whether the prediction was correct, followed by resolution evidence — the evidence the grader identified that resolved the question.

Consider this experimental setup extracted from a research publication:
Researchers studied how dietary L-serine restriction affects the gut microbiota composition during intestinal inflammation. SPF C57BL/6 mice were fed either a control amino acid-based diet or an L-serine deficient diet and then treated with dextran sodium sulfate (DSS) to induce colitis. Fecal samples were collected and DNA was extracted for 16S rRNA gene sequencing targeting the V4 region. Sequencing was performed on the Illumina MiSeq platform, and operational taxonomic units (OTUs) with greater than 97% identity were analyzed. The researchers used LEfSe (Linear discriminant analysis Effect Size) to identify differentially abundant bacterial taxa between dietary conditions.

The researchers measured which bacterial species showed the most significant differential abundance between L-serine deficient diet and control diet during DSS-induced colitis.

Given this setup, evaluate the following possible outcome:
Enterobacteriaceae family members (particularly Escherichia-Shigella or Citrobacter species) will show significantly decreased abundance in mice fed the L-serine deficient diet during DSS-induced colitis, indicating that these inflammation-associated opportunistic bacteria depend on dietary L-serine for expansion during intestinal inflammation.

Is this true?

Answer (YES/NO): NO